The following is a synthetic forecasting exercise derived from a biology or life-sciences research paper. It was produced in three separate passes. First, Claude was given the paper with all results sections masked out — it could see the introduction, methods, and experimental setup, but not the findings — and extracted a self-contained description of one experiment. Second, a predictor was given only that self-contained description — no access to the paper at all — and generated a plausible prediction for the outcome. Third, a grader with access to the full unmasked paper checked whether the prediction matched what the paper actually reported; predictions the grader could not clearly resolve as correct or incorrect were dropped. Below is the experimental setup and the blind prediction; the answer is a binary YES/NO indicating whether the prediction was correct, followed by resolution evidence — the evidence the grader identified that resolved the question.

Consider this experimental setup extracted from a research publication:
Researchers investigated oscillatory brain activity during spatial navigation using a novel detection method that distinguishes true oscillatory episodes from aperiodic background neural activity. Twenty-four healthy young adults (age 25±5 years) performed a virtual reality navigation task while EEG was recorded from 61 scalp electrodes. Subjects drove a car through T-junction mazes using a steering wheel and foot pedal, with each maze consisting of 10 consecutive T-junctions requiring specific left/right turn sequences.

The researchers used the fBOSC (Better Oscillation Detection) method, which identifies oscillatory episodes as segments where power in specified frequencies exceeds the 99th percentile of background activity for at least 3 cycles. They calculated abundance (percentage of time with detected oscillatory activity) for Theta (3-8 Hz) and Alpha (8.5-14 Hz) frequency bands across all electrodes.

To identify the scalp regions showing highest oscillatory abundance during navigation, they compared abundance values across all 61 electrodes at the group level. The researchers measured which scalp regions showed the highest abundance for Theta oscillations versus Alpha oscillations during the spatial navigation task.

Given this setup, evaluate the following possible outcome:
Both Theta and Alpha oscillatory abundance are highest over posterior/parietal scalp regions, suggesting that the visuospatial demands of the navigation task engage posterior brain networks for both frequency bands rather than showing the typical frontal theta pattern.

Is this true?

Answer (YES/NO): NO